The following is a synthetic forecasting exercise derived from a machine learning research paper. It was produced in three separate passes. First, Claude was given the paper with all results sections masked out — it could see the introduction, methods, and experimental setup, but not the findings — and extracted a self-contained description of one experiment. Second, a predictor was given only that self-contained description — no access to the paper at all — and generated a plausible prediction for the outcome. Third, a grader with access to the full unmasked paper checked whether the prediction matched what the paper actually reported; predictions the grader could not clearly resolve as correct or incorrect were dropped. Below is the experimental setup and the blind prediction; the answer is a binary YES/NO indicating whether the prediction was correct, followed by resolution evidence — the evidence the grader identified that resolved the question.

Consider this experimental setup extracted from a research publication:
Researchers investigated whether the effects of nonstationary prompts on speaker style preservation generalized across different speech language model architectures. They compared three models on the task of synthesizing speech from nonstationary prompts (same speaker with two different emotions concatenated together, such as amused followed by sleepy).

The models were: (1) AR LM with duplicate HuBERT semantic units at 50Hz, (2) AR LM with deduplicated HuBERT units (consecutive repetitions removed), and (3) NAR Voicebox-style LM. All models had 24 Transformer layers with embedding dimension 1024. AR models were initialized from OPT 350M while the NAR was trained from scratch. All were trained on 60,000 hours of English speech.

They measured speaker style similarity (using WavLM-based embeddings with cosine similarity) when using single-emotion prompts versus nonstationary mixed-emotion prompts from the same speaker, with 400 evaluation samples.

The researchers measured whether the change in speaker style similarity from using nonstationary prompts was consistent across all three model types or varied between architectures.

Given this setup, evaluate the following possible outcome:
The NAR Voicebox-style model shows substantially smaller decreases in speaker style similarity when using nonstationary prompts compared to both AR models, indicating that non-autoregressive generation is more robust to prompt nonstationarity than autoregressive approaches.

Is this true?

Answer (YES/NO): NO